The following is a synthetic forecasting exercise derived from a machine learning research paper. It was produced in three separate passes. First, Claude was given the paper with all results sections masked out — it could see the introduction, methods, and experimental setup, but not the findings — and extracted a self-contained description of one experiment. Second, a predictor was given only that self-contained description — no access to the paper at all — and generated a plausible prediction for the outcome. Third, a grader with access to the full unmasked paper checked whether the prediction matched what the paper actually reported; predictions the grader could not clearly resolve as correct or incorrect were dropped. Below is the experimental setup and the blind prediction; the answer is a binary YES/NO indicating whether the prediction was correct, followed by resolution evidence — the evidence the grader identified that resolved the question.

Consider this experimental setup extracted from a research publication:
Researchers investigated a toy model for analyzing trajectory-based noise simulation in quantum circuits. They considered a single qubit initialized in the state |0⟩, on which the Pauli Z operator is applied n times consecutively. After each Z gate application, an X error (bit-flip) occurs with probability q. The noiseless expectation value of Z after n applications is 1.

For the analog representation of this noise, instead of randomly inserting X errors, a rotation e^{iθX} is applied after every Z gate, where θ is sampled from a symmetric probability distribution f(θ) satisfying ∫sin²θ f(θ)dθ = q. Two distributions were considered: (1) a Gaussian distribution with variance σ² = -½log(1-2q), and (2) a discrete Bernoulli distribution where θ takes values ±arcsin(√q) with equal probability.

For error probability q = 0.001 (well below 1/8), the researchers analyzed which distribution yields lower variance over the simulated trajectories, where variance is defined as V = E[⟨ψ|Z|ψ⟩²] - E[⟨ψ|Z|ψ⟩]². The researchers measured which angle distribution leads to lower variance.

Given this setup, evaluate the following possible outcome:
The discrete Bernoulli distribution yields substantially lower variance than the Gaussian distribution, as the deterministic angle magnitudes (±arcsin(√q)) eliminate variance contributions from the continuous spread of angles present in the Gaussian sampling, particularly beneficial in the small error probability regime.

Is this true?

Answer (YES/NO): NO